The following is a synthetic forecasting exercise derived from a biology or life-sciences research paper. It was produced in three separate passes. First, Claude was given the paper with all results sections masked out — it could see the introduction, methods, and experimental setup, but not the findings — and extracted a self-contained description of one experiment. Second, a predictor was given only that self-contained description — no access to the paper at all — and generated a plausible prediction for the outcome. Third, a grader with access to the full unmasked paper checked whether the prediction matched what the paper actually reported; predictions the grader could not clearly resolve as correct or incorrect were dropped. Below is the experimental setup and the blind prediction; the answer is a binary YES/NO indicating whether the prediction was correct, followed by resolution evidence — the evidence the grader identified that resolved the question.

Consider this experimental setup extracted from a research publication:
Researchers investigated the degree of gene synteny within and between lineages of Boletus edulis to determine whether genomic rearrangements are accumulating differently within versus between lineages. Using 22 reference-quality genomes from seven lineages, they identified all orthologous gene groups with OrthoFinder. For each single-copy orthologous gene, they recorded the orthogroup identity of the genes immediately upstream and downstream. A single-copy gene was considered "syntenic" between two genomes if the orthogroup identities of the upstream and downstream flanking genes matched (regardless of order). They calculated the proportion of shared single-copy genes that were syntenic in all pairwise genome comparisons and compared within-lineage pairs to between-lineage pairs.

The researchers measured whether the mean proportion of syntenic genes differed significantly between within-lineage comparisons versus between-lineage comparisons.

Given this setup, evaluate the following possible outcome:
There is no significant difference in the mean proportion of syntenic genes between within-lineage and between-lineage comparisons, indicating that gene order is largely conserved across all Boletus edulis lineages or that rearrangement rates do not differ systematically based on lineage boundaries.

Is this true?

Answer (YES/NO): YES